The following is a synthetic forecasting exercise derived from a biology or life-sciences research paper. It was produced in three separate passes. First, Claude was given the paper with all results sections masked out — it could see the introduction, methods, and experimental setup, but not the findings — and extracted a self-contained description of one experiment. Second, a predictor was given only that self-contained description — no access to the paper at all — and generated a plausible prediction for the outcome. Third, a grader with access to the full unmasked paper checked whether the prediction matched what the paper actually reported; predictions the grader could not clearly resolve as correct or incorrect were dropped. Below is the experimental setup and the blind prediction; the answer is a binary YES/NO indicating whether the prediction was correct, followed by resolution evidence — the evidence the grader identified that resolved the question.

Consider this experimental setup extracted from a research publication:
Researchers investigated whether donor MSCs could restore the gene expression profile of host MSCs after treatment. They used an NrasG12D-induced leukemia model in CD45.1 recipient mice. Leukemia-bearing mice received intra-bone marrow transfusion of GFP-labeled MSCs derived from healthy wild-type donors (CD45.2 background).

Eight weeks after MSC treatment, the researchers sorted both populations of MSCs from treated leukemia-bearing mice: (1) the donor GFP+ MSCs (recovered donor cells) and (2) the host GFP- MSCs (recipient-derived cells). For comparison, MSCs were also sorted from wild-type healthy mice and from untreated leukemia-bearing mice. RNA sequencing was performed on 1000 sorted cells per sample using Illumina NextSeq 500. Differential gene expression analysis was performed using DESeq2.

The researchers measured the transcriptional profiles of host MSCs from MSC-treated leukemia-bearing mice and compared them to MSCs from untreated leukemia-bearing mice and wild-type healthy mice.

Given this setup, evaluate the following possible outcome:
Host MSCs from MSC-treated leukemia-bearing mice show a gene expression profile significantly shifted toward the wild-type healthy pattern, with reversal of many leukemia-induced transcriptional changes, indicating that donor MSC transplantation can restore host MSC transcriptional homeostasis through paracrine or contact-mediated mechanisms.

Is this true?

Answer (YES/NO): YES